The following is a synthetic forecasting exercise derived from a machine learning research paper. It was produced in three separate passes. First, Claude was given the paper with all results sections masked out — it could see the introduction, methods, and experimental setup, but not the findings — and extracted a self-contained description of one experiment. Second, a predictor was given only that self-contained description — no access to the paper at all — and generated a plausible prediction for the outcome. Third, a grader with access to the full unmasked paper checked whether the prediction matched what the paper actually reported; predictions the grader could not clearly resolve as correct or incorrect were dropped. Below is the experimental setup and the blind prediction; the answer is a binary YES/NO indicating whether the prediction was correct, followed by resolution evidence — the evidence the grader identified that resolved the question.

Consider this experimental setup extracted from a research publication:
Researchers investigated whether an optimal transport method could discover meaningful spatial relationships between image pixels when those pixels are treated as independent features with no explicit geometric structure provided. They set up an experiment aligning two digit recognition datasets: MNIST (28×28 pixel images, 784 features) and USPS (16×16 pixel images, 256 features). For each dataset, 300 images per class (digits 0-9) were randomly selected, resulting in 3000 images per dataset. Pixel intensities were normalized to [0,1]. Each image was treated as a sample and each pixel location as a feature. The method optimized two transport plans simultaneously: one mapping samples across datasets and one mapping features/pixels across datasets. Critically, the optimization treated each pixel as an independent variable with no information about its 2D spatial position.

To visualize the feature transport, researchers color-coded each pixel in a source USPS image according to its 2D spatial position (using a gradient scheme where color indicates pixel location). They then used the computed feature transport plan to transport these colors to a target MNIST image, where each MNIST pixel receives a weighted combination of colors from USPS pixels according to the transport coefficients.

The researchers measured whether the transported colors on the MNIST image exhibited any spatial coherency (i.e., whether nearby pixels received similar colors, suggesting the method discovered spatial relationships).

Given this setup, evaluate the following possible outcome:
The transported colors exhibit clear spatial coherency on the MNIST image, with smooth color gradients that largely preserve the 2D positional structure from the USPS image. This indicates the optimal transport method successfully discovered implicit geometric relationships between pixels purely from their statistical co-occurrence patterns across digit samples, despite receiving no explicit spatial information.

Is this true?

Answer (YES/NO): YES